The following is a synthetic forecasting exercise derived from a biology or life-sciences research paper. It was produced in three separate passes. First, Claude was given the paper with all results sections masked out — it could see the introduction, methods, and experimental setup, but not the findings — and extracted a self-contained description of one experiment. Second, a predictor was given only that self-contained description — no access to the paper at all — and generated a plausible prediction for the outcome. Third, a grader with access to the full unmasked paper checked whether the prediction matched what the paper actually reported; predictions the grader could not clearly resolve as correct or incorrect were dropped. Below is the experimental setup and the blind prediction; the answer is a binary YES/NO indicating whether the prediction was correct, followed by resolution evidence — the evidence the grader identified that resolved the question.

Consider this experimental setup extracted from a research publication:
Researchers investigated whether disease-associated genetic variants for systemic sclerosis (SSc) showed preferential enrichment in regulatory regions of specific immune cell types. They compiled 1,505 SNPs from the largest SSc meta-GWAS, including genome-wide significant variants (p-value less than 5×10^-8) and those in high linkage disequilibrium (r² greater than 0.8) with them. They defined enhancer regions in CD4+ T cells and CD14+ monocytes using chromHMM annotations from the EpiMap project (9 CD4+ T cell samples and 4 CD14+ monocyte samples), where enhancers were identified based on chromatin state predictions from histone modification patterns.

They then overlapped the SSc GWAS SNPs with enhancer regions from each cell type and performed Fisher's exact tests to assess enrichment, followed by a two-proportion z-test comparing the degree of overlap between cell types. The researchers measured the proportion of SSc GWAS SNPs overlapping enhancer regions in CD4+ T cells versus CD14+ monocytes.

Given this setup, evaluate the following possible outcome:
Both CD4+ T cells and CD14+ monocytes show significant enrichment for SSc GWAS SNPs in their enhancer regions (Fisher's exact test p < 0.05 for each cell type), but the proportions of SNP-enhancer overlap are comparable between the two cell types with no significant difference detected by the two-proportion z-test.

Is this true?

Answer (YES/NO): NO